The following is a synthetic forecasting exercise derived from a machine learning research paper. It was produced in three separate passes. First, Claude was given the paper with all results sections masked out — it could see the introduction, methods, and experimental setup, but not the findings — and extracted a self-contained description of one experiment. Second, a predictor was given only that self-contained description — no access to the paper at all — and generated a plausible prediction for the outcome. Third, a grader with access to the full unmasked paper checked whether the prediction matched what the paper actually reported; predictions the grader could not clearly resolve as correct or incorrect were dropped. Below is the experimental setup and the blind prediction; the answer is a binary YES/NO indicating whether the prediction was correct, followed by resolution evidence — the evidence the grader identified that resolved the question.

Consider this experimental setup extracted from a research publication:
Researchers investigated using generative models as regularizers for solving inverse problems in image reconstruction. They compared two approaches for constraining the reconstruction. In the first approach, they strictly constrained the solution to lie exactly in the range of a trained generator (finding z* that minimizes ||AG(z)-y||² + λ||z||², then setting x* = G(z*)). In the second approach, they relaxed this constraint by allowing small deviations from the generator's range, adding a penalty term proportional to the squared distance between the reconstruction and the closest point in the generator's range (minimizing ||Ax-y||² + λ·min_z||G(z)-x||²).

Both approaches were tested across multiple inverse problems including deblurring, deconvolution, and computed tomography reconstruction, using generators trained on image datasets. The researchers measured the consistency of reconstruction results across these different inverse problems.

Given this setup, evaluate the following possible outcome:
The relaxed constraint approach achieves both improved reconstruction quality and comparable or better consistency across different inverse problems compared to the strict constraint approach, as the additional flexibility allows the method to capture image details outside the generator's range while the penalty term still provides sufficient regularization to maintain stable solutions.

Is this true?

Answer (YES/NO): NO